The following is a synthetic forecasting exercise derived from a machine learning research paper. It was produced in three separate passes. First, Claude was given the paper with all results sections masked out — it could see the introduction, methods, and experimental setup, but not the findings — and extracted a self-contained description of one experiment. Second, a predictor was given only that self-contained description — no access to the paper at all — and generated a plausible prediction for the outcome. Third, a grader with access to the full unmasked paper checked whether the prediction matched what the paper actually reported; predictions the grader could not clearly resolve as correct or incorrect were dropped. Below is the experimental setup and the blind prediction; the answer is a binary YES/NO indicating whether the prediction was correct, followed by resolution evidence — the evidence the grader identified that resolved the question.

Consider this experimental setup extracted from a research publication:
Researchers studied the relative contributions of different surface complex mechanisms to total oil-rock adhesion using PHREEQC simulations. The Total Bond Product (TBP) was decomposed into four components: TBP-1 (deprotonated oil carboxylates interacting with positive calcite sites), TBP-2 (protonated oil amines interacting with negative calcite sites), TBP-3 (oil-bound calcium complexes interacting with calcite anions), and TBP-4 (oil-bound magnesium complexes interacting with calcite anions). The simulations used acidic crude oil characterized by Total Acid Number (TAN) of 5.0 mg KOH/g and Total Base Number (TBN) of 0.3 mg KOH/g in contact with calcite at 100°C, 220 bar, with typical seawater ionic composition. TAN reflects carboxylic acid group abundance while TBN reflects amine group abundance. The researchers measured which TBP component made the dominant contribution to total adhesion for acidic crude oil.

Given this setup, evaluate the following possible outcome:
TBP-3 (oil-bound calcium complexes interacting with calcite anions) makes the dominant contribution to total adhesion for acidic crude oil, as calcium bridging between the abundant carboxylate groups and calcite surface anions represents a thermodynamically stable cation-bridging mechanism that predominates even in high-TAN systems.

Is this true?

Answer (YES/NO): NO